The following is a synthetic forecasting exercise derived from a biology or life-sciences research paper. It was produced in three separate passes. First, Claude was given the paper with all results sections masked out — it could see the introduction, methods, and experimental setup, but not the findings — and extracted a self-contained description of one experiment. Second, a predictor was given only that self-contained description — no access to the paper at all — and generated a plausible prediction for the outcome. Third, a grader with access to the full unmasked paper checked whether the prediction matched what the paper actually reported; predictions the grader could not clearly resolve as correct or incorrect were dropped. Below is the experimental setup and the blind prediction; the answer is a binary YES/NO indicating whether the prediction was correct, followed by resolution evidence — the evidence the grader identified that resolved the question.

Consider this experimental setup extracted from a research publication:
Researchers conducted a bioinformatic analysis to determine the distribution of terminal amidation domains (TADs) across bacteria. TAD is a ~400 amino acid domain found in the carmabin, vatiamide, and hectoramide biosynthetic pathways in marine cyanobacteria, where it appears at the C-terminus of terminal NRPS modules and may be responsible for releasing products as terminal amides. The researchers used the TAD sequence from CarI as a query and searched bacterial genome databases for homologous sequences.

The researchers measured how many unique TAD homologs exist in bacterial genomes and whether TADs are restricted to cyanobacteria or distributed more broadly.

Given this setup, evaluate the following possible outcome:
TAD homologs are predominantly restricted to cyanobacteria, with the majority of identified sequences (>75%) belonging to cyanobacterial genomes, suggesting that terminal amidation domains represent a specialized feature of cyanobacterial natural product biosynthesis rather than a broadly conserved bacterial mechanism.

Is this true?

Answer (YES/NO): NO